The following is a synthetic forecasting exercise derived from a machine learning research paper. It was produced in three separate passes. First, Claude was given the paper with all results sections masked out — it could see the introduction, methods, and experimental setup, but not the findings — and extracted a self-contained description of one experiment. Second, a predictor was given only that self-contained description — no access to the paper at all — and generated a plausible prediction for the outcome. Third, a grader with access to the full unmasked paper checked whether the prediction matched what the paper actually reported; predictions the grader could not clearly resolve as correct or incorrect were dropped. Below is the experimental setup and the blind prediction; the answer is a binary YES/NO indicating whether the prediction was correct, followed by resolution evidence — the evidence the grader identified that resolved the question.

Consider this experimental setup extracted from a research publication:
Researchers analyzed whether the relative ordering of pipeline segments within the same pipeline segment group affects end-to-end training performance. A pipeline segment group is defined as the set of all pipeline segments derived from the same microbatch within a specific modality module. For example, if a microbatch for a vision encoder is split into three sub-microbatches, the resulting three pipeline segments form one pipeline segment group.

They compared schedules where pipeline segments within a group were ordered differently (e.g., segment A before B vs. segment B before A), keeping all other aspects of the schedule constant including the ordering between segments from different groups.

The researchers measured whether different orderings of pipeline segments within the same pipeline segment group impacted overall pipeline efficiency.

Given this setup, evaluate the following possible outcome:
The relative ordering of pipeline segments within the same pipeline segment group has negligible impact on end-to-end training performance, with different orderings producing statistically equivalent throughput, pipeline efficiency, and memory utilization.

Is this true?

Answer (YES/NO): YES